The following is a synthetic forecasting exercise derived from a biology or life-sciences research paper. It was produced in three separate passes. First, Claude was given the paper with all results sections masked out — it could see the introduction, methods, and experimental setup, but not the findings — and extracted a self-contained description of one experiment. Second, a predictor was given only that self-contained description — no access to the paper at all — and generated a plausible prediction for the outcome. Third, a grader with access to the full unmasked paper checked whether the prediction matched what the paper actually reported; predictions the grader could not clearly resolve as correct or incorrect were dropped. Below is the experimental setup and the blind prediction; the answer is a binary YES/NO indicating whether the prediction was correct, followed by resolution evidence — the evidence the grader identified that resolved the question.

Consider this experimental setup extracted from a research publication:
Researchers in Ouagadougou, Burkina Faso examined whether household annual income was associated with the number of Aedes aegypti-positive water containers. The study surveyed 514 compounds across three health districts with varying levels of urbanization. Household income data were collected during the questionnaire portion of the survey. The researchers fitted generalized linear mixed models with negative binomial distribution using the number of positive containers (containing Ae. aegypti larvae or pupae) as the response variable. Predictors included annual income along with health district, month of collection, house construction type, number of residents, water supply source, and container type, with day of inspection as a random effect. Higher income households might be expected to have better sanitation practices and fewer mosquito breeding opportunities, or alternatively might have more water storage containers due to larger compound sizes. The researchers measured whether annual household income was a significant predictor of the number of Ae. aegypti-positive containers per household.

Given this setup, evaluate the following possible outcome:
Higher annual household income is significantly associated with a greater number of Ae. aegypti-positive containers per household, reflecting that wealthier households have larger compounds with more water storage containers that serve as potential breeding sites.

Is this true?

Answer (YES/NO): NO